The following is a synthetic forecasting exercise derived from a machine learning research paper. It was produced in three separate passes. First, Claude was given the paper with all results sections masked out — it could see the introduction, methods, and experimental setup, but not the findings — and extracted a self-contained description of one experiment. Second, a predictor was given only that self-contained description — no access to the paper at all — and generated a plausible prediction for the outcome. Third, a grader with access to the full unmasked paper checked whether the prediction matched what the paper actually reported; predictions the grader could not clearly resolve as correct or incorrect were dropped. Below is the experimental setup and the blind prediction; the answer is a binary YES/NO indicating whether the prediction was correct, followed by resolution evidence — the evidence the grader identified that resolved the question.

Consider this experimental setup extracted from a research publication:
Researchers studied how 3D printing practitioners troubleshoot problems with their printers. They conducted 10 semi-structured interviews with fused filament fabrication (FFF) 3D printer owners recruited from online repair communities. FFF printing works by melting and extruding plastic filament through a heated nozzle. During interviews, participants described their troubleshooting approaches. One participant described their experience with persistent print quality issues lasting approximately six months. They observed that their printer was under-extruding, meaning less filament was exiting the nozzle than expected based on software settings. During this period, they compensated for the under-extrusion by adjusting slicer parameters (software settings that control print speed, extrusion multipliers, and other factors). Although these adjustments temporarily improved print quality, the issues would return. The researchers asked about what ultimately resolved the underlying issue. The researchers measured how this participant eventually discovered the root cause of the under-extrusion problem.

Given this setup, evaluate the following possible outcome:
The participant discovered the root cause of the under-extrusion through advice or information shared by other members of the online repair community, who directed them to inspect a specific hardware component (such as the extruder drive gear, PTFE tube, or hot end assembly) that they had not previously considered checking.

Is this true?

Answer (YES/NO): NO